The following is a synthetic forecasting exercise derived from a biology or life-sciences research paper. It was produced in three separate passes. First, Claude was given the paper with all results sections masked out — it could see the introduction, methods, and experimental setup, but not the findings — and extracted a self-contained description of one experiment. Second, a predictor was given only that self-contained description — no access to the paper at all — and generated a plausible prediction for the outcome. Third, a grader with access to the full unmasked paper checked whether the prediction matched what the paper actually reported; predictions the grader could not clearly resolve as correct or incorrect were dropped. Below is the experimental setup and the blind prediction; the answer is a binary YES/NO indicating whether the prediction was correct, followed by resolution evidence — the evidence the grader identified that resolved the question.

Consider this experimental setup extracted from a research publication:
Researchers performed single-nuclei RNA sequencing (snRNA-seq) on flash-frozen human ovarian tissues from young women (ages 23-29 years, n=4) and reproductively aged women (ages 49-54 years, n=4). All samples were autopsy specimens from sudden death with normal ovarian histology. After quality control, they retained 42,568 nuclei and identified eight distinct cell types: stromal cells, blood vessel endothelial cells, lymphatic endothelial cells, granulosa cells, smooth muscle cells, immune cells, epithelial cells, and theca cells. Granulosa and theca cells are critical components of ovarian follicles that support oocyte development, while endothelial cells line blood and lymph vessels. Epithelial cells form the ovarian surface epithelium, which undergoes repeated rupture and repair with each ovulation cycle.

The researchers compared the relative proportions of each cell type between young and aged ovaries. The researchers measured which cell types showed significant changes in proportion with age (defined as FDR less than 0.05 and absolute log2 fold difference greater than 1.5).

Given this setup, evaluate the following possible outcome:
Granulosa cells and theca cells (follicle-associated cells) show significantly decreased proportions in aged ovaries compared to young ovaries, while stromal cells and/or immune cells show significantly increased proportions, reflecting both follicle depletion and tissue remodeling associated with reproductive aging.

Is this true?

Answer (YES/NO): NO